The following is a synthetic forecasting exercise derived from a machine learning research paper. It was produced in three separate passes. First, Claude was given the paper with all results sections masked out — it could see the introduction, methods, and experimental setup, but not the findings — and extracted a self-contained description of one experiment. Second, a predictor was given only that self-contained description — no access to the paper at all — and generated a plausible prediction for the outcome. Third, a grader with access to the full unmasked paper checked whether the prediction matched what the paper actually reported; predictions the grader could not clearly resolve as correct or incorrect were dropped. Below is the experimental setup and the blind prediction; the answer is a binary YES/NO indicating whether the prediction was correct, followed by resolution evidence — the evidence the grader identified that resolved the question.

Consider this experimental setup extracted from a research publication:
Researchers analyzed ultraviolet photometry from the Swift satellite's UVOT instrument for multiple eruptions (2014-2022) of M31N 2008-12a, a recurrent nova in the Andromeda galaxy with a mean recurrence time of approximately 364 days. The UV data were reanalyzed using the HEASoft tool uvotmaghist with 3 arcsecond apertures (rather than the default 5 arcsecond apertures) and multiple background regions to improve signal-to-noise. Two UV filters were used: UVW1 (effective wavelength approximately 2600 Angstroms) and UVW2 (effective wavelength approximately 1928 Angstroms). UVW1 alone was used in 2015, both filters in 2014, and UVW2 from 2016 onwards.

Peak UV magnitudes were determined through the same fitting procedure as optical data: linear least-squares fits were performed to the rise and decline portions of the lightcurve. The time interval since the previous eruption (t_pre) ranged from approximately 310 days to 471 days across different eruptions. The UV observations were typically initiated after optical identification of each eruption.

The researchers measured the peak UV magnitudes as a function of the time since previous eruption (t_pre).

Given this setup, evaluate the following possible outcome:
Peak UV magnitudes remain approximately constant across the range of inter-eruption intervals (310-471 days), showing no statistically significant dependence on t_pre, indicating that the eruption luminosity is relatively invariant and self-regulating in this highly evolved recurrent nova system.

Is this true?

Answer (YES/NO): NO